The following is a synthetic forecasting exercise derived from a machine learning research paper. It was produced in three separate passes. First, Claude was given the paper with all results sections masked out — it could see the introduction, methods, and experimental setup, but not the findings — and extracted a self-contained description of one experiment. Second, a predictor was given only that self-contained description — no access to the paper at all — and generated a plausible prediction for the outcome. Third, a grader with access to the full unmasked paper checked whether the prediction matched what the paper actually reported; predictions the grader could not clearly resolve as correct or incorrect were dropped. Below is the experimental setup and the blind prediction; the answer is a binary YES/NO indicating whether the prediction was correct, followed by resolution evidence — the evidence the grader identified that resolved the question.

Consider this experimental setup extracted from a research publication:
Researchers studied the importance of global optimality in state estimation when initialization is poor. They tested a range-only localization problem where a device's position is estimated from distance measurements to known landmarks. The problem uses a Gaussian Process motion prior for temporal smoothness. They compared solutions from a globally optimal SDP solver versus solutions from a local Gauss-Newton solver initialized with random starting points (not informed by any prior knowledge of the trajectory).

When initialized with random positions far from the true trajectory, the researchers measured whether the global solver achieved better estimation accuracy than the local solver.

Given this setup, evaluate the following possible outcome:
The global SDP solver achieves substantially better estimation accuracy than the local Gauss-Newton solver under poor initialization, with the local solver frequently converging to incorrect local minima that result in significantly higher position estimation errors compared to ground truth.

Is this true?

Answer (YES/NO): YES